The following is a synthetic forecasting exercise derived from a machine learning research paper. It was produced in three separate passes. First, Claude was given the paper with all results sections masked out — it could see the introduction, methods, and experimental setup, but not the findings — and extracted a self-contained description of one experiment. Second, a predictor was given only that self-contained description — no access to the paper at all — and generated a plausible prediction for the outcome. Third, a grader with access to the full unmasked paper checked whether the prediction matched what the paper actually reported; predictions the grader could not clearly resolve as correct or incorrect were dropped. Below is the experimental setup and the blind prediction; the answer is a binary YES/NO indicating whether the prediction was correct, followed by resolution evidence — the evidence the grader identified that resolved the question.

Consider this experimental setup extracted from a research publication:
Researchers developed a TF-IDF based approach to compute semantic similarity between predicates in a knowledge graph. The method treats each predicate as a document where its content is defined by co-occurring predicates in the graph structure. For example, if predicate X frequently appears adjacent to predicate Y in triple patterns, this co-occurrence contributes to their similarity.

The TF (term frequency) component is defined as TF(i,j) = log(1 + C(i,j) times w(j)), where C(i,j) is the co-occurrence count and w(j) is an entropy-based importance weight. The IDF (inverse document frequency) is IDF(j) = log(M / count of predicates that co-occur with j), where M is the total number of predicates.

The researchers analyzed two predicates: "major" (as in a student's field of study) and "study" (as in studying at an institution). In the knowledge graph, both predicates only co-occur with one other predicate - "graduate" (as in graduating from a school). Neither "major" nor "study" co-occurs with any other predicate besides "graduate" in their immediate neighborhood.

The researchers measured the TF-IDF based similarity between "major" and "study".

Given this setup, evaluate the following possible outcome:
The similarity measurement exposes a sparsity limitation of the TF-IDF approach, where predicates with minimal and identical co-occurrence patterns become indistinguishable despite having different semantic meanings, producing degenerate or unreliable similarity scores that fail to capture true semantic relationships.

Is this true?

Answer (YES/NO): NO